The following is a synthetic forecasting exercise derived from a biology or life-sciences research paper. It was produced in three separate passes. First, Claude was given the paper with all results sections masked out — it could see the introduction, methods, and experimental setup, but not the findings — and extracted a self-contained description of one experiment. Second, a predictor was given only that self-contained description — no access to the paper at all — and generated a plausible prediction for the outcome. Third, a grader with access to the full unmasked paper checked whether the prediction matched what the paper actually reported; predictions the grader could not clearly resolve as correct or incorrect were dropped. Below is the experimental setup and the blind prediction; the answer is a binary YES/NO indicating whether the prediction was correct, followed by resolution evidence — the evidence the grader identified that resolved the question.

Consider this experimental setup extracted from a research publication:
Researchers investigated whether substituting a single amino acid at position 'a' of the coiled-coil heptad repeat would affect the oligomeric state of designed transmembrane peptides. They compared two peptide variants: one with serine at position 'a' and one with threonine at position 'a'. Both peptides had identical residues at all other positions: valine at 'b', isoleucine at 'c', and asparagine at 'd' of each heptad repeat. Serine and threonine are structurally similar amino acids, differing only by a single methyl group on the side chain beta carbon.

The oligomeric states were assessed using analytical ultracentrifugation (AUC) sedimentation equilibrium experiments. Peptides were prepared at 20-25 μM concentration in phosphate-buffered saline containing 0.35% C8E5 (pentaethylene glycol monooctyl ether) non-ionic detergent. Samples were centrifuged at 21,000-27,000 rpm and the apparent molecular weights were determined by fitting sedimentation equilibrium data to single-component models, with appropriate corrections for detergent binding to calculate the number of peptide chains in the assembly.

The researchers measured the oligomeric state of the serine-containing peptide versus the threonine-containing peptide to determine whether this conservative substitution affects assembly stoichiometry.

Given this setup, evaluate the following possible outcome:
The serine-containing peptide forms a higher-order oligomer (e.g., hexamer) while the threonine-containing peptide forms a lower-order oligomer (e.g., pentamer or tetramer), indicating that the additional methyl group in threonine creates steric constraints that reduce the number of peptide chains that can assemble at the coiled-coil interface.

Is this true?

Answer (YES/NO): NO